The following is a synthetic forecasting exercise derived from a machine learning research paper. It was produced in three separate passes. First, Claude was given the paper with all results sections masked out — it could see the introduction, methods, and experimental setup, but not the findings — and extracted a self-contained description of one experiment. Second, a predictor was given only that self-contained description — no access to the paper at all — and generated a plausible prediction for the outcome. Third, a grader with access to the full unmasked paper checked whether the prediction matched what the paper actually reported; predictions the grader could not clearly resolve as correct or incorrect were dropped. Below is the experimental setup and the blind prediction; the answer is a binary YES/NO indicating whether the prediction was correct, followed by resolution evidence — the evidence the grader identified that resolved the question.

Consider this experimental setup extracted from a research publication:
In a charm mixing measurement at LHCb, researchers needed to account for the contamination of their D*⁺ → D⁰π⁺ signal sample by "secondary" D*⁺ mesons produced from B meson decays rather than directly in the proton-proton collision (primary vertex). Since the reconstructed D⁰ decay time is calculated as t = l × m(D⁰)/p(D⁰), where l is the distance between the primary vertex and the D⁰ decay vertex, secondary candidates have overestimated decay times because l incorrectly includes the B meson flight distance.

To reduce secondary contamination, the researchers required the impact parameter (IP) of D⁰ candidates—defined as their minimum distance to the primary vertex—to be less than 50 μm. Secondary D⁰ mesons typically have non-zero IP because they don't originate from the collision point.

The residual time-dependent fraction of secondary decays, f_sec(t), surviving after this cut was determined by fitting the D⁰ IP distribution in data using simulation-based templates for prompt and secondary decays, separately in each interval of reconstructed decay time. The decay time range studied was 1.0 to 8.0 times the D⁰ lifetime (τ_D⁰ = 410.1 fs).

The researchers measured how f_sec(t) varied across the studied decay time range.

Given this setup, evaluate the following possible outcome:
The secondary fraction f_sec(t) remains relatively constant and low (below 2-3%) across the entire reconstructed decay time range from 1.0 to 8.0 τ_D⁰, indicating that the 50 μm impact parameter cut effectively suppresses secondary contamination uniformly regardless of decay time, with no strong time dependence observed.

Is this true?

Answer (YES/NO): NO